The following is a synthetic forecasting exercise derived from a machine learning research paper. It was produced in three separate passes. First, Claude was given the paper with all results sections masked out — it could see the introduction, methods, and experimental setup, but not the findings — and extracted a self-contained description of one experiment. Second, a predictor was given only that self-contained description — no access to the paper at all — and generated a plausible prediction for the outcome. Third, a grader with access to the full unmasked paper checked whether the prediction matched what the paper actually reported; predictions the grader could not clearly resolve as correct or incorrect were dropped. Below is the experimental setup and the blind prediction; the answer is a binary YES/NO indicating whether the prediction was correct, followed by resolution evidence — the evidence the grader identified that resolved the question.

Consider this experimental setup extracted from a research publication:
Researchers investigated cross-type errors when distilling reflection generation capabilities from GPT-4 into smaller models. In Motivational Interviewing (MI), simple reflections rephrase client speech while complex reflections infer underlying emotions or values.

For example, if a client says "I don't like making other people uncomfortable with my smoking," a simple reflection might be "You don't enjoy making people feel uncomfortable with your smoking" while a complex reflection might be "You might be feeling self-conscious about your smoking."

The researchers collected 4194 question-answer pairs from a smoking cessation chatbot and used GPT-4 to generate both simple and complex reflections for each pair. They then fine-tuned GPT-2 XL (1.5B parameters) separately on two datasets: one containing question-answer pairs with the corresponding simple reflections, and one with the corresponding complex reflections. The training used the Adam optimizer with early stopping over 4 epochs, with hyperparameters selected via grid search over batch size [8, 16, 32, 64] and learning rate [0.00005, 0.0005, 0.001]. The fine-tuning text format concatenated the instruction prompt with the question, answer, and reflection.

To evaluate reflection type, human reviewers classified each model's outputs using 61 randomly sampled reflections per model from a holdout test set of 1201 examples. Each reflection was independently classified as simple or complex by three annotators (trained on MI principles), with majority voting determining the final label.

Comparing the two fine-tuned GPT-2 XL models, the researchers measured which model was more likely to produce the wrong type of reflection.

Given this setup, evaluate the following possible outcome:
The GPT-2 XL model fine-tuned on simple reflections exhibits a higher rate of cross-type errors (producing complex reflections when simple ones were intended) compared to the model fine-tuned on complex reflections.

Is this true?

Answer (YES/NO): YES